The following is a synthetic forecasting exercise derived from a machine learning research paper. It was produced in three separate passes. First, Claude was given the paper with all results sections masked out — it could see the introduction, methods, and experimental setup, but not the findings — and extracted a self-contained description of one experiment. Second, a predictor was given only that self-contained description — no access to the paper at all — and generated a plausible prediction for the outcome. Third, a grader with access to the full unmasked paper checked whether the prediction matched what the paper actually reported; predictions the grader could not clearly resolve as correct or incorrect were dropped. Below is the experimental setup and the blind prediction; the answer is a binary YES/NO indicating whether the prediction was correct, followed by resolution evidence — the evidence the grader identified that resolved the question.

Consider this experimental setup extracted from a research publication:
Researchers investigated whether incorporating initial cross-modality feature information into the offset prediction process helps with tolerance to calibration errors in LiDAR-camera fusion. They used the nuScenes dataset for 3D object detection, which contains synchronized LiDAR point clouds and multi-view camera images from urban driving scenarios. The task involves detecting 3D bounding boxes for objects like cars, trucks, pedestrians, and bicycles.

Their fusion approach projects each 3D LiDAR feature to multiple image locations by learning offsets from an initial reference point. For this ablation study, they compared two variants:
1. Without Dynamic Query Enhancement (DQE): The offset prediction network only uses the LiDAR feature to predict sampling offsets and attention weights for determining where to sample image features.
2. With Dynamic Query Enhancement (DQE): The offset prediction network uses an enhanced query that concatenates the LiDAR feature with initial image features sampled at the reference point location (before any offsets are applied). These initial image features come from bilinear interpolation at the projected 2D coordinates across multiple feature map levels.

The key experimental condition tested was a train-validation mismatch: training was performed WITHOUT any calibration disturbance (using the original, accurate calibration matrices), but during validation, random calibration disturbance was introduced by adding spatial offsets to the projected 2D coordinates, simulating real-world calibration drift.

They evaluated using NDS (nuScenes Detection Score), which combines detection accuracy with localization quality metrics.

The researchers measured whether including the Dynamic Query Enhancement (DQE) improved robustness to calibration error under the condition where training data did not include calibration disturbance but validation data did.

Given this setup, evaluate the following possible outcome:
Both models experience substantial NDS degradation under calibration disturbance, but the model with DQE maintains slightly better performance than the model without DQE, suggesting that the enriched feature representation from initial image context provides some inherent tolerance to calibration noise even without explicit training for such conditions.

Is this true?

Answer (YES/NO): NO